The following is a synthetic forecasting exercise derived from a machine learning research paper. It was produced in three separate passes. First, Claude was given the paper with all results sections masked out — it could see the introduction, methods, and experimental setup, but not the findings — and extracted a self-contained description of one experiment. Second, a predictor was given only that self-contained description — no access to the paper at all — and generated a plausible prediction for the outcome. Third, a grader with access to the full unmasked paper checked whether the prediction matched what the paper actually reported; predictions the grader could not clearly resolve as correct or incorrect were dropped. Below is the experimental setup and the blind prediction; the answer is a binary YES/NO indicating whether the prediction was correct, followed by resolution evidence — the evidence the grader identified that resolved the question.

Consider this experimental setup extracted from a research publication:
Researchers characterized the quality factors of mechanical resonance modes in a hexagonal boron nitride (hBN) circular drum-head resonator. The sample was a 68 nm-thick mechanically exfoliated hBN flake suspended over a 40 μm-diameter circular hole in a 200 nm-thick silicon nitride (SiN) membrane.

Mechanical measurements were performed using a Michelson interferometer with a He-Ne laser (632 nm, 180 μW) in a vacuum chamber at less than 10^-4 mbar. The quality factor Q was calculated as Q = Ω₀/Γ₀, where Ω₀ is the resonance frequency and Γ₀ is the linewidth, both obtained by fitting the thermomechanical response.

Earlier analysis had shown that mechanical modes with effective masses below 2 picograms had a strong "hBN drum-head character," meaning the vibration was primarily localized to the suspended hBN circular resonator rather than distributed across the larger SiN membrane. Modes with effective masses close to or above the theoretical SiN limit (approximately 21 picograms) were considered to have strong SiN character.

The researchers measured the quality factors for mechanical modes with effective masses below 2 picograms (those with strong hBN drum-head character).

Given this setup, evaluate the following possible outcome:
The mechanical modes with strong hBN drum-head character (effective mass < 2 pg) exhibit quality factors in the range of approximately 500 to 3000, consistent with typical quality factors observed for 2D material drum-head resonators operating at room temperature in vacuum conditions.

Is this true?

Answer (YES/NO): NO